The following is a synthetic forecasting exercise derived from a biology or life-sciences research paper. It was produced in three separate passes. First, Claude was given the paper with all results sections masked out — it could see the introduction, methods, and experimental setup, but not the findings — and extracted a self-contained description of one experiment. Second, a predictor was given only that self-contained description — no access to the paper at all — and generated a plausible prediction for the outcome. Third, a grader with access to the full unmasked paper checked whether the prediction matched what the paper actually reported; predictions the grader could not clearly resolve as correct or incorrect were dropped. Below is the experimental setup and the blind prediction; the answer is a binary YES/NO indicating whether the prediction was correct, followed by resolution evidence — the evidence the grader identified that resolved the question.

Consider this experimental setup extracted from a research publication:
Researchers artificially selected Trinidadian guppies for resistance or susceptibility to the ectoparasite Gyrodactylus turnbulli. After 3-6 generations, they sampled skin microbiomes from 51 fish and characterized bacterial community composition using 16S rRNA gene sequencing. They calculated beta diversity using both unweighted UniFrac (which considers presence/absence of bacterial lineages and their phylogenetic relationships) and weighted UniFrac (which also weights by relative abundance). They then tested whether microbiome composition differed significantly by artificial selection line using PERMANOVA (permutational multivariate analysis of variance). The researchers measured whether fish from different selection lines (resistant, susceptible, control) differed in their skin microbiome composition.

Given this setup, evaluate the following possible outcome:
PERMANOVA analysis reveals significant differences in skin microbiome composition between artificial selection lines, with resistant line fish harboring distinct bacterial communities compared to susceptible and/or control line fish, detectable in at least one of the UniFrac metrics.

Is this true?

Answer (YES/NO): NO